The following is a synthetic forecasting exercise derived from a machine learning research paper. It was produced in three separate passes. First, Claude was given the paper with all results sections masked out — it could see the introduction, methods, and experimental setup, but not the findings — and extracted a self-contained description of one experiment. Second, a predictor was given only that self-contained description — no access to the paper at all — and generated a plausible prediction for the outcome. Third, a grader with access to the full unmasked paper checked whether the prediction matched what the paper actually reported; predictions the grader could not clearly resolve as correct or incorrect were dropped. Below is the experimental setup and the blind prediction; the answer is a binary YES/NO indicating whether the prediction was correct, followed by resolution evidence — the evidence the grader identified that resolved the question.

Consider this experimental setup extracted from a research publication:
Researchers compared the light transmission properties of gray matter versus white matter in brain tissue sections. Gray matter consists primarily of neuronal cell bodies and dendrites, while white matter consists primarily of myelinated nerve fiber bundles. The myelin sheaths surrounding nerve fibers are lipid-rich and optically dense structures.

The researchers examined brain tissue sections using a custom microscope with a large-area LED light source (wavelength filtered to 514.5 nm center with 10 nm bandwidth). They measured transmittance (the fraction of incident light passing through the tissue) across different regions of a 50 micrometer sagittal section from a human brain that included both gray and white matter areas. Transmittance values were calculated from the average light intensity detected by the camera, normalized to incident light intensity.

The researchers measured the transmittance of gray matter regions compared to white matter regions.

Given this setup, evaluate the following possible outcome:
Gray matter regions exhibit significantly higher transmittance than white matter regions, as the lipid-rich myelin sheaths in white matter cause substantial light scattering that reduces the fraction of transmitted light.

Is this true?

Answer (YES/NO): YES